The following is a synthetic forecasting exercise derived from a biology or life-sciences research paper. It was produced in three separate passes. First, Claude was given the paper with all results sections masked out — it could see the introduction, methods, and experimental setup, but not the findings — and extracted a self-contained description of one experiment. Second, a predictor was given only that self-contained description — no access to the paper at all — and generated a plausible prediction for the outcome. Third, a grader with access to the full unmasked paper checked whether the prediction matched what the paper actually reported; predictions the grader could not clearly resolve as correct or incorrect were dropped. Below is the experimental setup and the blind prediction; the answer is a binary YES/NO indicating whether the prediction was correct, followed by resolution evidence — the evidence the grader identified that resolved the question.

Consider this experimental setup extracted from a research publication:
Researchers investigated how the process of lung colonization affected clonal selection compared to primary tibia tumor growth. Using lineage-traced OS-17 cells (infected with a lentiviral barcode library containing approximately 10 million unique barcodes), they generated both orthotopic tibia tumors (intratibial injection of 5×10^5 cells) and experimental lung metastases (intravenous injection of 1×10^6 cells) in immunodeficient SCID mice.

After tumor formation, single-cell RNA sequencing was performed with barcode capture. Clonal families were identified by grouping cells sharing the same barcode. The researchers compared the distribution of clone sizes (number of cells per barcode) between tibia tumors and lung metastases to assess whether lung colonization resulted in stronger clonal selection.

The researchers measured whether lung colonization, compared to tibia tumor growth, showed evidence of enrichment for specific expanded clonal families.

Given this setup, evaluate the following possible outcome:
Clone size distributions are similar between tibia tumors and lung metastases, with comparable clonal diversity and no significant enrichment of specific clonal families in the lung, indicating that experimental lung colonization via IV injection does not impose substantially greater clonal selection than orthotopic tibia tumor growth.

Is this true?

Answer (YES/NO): NO